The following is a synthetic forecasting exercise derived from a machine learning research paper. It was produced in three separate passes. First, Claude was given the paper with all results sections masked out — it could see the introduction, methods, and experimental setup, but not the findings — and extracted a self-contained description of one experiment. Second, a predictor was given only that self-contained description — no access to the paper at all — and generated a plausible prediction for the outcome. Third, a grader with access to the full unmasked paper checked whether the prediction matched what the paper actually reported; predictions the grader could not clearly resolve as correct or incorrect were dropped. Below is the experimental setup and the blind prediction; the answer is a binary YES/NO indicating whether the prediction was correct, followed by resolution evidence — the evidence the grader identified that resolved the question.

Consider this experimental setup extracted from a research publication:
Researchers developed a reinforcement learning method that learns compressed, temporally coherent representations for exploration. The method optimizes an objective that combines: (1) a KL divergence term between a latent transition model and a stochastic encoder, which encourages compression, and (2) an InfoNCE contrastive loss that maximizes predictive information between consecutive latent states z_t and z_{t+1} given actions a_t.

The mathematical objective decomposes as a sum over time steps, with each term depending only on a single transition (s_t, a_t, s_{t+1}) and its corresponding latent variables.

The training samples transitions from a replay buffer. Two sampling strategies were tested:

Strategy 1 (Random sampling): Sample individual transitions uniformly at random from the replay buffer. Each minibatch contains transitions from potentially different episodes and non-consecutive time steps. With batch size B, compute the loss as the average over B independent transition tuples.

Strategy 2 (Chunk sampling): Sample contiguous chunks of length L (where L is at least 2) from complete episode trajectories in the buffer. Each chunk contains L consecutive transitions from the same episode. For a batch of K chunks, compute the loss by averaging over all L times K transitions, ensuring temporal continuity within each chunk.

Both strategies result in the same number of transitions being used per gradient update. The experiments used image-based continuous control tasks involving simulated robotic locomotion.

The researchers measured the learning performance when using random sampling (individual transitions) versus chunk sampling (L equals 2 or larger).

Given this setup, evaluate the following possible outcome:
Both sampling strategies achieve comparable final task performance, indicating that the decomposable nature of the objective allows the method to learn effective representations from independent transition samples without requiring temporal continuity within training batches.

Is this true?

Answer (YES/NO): NO